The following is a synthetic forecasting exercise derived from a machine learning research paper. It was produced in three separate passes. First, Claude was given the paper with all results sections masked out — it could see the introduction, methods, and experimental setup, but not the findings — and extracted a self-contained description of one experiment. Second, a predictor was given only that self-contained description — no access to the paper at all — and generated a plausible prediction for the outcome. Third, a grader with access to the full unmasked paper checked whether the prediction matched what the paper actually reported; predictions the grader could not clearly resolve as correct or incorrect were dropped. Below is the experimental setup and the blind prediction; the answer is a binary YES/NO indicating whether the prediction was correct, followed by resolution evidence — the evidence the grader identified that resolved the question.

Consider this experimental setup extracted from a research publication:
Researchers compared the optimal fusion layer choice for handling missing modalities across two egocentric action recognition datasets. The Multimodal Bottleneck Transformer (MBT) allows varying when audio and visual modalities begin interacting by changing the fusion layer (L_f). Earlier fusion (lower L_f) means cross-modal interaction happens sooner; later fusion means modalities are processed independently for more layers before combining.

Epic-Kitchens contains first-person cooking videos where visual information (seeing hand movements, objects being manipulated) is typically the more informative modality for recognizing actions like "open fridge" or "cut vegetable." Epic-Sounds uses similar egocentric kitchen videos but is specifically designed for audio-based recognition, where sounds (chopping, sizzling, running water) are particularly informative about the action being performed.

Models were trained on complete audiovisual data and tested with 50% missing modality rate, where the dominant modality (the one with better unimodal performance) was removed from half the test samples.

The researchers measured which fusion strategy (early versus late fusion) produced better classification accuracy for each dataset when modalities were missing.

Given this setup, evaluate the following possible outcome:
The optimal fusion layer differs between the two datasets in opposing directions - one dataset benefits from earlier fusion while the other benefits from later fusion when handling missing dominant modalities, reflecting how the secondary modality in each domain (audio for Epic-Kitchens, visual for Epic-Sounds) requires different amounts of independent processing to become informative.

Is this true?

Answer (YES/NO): YES